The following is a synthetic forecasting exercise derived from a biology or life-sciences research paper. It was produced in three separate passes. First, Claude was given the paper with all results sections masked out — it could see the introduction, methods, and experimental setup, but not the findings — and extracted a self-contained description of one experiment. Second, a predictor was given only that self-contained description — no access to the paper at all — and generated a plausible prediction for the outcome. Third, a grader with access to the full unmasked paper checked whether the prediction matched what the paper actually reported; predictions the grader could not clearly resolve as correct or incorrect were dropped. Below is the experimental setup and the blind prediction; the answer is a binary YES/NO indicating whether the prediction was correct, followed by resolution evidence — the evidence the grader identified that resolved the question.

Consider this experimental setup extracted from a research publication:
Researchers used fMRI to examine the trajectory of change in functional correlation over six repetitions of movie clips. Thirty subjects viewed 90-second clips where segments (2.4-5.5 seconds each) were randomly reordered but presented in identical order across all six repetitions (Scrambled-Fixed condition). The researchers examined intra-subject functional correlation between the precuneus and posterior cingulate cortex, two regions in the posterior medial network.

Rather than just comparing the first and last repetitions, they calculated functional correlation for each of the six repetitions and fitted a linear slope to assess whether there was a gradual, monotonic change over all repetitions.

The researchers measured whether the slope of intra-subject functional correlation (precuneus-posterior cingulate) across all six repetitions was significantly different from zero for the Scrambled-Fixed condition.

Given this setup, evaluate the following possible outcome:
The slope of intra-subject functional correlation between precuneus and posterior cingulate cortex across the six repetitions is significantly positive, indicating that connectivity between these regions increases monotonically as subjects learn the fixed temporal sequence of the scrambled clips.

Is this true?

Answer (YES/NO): YES